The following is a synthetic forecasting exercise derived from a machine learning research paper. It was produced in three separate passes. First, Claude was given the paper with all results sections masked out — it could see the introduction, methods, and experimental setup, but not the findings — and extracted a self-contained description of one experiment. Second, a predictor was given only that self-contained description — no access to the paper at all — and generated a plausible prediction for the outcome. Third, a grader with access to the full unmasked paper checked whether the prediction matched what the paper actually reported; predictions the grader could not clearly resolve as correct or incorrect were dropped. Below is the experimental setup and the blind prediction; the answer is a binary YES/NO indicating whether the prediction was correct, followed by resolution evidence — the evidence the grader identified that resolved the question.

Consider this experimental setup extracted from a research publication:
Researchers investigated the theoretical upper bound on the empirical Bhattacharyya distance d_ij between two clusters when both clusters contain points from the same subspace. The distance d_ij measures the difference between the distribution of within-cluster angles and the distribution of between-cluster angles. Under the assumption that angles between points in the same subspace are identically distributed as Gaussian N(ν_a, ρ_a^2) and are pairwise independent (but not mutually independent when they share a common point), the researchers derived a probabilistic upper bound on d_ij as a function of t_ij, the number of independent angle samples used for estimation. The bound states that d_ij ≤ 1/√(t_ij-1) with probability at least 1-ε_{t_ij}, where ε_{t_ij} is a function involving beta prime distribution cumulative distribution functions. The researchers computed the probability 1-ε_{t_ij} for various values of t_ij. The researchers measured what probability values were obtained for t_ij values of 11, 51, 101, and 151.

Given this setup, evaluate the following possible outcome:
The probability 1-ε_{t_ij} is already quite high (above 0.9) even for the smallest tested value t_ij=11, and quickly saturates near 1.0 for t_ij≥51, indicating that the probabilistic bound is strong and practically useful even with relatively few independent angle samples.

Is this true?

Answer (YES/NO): YES